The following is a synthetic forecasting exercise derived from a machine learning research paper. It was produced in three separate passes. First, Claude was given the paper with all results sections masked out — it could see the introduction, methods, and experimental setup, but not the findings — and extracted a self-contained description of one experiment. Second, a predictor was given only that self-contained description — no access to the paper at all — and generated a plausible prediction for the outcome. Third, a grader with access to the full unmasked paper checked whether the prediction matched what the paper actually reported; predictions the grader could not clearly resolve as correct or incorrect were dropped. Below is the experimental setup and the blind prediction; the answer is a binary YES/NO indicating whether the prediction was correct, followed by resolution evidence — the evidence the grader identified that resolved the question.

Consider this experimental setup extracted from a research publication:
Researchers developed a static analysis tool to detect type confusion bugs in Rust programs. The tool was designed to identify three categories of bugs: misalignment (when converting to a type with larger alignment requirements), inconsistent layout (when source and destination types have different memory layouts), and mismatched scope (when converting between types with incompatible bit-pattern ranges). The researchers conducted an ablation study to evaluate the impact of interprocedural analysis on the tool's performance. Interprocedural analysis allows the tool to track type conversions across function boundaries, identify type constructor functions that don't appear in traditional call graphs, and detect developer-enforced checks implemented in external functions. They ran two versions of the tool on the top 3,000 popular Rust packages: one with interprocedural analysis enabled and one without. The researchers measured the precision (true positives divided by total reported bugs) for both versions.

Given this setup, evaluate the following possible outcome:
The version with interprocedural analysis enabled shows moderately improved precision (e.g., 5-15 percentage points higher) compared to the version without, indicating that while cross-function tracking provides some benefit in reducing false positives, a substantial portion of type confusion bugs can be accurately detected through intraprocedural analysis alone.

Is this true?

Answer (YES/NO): YES